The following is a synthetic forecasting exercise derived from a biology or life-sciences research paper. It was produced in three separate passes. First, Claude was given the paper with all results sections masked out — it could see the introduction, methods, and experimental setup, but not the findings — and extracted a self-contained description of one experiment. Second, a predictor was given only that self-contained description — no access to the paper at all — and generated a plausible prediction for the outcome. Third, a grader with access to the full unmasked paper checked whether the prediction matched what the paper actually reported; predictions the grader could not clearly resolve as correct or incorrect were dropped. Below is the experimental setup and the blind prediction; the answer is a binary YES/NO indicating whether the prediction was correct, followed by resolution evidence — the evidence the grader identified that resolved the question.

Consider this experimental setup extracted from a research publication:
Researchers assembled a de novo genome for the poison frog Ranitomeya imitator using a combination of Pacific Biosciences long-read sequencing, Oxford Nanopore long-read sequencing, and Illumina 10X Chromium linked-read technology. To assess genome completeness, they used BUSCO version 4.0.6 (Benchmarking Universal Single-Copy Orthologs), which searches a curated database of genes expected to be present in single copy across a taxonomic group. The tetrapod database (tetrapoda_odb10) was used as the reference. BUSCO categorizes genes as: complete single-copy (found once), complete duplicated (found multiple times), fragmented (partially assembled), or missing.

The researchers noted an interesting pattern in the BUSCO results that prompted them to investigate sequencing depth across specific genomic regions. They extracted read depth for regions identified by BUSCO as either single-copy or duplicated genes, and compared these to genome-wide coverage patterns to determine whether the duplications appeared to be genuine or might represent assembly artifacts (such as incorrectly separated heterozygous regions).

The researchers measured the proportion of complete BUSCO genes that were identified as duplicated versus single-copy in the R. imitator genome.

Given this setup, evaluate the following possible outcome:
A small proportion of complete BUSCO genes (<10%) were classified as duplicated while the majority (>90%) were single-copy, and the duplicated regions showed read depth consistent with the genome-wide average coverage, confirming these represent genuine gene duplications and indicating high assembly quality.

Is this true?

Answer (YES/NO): NO